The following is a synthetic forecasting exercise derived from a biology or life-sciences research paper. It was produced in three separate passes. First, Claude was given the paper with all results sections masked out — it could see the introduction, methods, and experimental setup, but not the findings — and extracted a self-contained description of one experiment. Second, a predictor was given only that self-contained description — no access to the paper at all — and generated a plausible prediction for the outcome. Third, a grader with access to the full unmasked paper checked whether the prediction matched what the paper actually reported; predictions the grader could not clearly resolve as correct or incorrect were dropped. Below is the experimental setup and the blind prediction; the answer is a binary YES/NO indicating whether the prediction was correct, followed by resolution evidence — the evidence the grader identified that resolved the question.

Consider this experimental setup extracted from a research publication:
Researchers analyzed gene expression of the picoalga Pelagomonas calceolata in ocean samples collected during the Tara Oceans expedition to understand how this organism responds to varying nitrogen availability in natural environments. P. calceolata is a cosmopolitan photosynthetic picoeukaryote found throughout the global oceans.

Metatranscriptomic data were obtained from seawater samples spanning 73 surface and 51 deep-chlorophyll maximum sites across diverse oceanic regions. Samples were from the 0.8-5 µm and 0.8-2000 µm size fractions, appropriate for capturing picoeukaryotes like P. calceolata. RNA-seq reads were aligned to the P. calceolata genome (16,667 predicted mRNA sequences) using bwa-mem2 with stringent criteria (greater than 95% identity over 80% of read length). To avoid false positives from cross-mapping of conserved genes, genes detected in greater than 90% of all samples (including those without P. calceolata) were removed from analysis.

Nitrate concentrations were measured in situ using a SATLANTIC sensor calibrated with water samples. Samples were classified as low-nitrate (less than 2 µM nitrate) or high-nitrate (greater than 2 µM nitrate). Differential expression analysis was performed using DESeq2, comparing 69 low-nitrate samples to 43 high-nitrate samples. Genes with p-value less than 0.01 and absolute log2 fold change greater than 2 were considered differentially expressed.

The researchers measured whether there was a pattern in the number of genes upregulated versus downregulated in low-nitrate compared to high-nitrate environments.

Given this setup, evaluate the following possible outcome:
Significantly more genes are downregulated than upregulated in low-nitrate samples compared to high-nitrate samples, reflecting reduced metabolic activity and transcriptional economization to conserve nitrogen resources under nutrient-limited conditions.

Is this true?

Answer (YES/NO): NO